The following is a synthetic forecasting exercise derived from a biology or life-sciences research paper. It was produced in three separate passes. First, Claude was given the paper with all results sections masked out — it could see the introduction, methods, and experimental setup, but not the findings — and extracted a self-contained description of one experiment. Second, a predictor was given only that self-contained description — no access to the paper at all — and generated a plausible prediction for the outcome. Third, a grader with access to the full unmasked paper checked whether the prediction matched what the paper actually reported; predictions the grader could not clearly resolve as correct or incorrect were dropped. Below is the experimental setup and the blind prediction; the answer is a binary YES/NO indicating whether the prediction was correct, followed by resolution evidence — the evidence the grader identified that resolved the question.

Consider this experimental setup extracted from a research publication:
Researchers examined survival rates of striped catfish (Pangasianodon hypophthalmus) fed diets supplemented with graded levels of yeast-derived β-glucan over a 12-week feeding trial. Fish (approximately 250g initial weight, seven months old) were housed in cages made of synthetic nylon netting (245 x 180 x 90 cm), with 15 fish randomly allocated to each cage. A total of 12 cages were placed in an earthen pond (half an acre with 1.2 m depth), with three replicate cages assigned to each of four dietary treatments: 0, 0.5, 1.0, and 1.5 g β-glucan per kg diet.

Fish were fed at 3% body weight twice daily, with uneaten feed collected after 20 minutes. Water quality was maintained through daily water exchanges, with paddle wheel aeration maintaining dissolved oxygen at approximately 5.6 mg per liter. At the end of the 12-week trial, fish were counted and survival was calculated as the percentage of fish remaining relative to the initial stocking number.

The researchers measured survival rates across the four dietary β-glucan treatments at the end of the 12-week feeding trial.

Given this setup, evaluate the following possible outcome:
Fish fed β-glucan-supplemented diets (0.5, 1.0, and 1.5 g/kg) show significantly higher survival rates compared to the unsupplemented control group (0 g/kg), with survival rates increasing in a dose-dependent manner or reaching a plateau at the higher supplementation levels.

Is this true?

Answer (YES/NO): NO